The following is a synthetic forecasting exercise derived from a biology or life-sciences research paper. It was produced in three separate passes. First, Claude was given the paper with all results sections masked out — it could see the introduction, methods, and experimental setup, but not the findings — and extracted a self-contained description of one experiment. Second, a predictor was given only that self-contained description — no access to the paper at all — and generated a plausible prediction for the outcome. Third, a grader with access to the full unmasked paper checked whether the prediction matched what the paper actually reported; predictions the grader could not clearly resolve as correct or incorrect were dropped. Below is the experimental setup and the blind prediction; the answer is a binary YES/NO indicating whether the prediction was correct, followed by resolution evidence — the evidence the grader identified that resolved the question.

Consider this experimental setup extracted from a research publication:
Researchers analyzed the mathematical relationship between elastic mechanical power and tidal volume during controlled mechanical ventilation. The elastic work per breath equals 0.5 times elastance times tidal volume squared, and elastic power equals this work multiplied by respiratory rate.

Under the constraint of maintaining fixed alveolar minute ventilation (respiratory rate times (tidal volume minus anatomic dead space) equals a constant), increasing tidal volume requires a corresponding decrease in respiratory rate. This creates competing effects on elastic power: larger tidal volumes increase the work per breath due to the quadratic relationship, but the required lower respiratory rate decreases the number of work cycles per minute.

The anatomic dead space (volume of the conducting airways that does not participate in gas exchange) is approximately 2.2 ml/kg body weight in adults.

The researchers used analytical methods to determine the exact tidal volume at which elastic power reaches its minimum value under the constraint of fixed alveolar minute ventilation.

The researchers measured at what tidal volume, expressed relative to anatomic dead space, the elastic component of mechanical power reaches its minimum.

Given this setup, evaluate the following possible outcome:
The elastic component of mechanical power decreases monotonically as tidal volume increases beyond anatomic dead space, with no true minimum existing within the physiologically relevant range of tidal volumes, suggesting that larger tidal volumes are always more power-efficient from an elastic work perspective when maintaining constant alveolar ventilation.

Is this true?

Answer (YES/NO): NO